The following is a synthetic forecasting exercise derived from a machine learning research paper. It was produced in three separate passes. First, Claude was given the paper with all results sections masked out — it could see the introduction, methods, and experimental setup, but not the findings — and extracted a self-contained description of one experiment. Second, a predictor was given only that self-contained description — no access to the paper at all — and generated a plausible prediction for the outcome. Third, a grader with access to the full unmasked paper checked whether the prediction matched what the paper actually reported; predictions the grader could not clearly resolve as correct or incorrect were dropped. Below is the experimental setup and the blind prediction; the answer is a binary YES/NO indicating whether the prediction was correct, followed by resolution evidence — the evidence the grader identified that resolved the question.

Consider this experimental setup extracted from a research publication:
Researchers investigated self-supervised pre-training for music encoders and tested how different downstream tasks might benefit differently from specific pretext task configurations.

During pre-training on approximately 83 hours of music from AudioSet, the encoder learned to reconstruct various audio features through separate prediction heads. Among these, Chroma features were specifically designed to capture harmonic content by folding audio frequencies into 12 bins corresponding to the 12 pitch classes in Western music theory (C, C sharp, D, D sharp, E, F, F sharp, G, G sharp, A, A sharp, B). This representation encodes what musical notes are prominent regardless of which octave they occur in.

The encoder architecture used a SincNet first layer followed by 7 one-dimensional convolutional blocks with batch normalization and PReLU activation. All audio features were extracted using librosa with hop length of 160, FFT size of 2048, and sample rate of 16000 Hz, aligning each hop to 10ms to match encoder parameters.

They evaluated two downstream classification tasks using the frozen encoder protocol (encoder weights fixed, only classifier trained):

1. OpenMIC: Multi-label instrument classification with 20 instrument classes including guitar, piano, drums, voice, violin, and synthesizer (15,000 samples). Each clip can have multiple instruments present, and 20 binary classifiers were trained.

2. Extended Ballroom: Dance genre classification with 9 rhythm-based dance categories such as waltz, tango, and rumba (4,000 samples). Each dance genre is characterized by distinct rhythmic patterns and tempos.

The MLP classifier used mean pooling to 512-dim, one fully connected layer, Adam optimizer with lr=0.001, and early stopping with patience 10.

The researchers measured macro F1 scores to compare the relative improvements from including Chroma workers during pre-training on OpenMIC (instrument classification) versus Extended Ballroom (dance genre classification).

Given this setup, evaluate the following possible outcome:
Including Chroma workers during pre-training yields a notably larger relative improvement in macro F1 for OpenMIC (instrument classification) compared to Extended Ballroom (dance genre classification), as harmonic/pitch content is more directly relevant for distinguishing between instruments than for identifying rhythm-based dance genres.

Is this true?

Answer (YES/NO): NO